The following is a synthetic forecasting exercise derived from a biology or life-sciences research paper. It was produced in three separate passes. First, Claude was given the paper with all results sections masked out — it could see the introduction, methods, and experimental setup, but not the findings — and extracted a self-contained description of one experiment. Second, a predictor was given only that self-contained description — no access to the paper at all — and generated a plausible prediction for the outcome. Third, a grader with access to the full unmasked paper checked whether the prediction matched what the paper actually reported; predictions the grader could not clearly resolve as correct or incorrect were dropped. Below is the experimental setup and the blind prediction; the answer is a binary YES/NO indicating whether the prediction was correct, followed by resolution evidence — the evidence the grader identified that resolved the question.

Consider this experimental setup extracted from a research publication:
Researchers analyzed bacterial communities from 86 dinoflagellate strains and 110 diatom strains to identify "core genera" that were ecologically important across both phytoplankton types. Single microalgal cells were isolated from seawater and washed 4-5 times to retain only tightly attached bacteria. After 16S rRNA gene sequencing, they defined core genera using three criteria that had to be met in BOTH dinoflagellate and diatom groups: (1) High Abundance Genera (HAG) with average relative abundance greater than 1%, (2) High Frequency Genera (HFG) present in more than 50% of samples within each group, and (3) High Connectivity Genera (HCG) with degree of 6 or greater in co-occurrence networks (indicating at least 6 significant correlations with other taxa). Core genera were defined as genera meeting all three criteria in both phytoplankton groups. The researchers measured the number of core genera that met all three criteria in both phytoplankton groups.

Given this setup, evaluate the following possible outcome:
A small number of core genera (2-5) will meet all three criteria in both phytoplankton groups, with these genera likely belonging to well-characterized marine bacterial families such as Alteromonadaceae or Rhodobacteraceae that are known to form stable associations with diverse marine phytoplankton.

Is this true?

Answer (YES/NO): NO